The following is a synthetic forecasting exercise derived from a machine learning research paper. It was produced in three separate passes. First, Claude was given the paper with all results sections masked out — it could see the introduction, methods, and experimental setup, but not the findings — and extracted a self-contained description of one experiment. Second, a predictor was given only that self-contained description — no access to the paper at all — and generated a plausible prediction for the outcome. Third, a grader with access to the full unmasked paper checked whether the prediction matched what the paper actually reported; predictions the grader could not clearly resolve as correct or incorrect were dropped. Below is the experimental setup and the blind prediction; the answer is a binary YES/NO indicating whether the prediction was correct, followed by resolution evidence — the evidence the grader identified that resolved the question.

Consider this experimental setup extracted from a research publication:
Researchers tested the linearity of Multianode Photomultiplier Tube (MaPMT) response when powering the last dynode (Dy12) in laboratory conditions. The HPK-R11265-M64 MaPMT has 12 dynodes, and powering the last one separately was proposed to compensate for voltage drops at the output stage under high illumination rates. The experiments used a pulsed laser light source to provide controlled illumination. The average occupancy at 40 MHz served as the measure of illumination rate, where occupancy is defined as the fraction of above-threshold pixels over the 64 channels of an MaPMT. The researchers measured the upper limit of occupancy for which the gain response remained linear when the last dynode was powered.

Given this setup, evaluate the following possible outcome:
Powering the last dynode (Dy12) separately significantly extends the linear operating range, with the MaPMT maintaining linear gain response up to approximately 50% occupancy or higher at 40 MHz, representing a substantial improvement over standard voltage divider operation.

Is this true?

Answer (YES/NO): NO